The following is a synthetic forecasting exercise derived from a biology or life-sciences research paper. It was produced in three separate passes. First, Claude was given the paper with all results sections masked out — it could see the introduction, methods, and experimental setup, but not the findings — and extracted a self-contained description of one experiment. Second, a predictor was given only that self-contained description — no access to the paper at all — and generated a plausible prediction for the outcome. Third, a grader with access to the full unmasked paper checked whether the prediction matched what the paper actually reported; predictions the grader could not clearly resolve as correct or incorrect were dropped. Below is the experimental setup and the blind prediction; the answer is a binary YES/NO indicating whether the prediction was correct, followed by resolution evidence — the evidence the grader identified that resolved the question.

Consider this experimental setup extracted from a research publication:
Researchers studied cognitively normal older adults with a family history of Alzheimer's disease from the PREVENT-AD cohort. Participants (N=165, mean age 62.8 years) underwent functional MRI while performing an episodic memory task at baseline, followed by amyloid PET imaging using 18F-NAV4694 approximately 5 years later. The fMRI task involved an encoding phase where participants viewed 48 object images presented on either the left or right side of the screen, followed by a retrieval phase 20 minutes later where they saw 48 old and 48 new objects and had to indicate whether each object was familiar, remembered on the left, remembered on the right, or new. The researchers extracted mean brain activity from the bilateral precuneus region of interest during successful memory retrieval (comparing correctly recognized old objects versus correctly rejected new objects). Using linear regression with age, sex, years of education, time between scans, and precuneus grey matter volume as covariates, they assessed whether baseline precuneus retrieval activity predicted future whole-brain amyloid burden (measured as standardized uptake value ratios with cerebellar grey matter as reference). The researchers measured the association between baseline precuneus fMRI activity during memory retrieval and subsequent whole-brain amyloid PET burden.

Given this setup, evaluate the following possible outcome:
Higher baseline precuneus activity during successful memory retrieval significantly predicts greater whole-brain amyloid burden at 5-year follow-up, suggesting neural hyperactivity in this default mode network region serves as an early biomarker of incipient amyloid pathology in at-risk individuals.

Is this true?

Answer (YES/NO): YES